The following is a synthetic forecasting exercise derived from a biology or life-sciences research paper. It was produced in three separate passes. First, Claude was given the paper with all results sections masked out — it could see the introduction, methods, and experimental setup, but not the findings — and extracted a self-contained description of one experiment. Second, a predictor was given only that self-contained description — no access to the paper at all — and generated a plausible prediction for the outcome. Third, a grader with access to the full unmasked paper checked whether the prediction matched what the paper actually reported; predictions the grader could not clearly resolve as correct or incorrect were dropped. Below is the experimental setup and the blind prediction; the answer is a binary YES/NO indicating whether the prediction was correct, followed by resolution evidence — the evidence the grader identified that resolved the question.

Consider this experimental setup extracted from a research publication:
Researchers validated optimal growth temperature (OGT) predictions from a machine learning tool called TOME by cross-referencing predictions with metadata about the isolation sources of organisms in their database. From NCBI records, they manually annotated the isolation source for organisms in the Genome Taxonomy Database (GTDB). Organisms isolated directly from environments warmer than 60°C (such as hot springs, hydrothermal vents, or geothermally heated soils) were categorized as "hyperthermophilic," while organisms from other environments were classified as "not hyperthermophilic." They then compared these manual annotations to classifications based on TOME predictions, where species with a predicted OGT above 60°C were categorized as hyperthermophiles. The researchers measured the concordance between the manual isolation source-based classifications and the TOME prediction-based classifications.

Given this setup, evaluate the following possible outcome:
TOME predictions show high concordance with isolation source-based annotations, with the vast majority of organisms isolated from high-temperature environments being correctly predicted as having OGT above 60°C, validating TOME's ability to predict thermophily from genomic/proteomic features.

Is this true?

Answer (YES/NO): YES